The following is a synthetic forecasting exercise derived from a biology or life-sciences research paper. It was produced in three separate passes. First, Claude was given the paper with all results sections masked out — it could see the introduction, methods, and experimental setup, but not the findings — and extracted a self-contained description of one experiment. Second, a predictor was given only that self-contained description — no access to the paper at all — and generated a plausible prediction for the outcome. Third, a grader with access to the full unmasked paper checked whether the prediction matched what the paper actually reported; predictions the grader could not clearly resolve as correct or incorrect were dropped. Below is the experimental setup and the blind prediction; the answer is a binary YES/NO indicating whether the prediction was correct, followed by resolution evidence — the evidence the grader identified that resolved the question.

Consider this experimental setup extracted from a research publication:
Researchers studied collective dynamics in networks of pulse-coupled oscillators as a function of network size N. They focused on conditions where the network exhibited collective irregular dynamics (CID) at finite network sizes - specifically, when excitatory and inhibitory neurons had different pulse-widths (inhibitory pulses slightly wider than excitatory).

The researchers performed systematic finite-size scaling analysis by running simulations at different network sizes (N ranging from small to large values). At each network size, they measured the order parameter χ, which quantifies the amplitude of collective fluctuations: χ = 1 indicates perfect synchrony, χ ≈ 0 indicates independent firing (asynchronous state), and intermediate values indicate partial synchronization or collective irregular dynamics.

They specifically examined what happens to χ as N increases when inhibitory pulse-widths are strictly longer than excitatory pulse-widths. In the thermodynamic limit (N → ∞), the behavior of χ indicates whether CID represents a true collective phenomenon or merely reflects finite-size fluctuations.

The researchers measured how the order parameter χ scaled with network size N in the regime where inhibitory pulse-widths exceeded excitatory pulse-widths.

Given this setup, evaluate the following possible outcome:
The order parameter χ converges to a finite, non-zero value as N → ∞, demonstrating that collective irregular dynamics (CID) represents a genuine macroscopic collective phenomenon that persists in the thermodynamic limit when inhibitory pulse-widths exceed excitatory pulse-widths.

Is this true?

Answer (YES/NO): NO